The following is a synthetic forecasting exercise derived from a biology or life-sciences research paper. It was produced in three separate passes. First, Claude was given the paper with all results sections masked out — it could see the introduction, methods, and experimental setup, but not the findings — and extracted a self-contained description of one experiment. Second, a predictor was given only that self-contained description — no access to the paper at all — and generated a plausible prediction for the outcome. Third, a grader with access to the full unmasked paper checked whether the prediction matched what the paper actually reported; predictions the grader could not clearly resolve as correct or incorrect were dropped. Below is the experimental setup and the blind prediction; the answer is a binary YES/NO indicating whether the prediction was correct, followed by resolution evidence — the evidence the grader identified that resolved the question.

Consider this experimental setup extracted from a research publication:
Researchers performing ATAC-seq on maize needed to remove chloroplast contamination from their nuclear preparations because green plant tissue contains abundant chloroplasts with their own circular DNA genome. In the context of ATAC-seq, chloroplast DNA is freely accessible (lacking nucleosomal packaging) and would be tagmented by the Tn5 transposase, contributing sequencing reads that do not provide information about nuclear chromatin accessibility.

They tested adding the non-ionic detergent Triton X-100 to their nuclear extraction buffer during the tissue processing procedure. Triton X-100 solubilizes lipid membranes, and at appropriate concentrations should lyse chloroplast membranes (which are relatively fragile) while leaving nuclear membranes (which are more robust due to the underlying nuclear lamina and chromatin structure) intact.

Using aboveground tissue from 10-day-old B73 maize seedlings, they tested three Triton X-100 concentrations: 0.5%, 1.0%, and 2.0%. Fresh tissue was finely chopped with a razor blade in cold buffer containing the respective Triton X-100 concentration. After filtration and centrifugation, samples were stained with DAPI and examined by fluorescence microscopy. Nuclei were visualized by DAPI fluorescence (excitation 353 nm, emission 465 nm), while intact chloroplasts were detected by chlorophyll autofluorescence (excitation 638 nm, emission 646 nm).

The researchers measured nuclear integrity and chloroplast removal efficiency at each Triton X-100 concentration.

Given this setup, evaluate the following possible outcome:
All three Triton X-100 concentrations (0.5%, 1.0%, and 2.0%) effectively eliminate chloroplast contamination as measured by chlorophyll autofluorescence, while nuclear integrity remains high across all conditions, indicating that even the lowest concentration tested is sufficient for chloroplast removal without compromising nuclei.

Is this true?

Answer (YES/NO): NO